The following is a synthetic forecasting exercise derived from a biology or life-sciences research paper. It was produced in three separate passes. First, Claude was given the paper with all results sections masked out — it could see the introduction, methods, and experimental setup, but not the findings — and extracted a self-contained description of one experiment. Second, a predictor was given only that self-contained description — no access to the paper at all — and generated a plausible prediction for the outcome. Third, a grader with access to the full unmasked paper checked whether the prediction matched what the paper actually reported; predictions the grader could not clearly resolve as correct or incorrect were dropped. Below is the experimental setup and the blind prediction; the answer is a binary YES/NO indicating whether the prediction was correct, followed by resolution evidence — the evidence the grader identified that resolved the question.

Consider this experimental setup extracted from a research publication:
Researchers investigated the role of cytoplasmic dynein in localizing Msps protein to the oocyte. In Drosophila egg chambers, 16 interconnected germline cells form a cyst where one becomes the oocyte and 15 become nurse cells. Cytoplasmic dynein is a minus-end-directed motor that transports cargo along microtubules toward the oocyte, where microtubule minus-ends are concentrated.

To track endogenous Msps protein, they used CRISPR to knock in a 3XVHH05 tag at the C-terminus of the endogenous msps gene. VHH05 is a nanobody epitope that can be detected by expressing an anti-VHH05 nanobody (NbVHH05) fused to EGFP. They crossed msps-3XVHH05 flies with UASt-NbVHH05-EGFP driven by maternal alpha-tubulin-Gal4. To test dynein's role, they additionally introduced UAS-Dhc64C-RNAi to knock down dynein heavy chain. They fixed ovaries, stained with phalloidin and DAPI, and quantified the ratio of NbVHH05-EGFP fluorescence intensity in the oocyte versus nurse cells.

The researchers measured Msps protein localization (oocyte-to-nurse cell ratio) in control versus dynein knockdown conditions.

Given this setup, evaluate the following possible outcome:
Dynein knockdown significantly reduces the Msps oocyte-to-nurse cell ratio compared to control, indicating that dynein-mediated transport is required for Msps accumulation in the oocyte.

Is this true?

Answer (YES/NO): YES